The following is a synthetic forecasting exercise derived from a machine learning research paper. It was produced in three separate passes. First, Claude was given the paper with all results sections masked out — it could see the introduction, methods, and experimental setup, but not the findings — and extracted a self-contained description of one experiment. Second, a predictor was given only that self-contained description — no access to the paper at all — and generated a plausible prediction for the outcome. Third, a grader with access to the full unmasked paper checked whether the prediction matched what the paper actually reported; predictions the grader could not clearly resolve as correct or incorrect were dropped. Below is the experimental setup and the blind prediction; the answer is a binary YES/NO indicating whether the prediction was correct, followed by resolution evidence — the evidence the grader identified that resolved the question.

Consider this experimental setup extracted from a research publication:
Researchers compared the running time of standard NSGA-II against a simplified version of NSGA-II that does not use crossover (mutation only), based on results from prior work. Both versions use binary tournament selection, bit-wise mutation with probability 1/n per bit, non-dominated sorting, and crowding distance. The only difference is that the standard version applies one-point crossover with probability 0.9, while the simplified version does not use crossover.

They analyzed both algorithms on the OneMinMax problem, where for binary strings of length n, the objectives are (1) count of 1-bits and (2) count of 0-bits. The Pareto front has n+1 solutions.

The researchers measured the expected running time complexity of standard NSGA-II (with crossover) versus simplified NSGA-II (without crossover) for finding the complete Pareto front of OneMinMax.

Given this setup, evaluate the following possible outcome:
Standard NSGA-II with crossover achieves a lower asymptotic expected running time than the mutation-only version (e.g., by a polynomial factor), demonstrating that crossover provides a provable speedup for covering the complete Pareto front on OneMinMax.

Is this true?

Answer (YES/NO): NO